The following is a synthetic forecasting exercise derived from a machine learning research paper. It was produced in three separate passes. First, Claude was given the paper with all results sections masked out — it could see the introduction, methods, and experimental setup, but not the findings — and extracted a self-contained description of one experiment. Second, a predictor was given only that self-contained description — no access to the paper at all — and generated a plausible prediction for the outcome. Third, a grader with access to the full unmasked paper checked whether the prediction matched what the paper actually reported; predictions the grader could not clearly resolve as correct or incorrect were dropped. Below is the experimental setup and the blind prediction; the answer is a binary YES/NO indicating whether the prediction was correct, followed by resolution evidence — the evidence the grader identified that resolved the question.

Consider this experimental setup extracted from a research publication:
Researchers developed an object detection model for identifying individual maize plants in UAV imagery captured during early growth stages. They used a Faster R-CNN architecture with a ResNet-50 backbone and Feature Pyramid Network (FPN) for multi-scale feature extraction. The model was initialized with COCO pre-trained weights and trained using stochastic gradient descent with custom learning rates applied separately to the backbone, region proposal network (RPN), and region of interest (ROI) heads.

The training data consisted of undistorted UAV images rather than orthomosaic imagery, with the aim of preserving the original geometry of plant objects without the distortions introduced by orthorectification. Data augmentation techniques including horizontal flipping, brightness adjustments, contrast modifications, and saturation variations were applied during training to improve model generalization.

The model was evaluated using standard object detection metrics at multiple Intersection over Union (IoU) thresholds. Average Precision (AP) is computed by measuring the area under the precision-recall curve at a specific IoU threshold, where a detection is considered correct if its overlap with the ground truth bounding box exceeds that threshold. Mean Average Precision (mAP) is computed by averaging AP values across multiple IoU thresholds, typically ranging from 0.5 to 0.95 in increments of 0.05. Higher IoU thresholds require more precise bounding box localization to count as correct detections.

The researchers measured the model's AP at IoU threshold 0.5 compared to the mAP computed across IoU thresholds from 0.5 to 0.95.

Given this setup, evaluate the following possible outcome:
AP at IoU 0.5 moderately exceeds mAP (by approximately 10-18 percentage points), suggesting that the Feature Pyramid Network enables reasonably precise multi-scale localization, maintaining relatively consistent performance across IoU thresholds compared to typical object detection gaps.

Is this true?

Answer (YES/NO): NO